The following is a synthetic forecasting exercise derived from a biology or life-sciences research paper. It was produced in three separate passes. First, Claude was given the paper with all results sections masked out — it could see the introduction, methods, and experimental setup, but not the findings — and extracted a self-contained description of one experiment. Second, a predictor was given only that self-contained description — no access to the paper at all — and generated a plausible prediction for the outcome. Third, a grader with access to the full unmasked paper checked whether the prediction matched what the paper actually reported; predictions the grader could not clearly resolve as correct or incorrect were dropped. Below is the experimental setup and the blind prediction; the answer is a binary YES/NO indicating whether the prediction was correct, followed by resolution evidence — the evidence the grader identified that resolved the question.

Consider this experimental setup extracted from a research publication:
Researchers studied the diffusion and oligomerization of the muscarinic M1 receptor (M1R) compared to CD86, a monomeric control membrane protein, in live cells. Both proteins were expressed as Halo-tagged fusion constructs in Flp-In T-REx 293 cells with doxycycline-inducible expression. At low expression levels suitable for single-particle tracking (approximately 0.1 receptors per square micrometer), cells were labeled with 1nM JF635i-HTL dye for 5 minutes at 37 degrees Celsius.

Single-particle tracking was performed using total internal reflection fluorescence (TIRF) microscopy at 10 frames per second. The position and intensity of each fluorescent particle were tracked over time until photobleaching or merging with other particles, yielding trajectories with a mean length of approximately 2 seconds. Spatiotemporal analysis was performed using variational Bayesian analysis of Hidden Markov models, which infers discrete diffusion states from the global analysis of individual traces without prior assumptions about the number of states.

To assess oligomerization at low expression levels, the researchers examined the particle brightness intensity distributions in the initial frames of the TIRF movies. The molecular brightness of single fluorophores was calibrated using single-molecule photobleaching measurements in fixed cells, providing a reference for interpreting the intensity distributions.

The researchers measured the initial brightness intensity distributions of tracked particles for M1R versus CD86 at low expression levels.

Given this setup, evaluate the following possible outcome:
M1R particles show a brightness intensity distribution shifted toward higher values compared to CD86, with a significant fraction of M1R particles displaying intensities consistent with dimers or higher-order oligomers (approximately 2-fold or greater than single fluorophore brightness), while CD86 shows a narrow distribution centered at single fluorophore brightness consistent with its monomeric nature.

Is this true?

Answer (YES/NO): NO